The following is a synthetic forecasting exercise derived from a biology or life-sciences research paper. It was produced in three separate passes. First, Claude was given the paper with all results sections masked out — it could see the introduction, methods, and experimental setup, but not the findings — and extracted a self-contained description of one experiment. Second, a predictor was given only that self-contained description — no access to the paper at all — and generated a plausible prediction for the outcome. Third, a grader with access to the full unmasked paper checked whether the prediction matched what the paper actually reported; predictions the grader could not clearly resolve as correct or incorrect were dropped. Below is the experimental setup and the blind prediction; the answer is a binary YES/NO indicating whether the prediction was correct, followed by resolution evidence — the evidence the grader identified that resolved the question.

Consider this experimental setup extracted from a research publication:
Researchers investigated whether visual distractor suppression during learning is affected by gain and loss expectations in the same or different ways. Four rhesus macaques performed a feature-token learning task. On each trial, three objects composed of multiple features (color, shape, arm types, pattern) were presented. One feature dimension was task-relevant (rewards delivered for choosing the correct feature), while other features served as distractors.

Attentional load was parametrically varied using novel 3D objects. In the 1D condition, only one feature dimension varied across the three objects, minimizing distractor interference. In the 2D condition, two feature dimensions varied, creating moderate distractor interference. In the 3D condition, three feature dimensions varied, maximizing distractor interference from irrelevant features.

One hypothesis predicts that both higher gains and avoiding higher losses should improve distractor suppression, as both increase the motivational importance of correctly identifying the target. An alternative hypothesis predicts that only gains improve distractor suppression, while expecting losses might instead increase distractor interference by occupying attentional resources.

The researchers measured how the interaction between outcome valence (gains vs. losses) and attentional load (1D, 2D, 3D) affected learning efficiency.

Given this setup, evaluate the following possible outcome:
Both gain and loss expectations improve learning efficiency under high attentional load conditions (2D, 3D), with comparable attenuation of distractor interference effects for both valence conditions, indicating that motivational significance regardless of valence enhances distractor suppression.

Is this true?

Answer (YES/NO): NO